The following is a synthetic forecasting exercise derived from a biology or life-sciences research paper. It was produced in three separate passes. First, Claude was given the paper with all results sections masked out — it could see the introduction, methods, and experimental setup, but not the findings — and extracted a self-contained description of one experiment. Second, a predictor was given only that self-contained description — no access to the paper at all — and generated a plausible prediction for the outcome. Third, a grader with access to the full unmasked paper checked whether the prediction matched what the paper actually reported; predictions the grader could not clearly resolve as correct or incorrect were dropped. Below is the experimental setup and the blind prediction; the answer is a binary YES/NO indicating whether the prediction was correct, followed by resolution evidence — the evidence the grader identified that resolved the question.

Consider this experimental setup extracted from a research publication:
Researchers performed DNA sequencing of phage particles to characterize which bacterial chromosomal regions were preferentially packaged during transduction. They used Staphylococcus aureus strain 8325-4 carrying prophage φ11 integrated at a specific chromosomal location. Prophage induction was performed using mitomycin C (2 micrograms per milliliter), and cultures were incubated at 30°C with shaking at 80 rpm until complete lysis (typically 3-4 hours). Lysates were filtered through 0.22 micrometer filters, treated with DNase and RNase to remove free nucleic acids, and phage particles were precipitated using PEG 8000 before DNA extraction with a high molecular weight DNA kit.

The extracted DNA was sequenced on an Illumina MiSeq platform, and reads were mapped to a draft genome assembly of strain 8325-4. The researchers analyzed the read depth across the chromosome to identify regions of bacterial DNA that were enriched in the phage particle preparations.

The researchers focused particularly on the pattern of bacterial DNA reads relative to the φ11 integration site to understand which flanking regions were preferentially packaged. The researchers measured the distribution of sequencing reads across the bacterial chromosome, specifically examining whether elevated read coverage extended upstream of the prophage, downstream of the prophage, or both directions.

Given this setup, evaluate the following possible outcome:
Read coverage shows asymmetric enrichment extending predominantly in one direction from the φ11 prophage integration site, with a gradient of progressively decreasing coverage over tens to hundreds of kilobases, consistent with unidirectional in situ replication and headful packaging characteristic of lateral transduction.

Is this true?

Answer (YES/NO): NO